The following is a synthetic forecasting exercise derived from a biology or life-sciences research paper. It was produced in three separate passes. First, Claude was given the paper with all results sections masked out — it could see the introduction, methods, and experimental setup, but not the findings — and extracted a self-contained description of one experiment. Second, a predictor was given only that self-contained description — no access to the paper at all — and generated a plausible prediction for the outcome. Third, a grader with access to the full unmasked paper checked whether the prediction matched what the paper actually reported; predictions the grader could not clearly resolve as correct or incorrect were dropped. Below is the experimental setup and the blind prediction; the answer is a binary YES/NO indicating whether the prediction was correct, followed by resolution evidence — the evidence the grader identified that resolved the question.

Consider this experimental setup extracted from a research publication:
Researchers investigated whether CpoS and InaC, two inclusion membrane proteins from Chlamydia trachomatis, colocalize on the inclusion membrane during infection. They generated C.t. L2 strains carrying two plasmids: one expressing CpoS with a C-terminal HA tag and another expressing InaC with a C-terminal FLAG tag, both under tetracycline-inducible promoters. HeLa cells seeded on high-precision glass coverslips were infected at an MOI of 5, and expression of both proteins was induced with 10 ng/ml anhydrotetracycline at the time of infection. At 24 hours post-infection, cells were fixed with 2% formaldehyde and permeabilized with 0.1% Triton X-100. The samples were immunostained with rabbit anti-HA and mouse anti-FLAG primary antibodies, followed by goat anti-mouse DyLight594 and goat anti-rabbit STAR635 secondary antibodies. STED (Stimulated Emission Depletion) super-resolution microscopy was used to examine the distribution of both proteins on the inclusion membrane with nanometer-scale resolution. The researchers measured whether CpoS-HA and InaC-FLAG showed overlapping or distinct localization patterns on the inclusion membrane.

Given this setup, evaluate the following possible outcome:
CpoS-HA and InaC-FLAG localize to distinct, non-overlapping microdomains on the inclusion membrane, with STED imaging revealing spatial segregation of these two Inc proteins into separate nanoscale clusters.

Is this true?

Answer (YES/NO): NO